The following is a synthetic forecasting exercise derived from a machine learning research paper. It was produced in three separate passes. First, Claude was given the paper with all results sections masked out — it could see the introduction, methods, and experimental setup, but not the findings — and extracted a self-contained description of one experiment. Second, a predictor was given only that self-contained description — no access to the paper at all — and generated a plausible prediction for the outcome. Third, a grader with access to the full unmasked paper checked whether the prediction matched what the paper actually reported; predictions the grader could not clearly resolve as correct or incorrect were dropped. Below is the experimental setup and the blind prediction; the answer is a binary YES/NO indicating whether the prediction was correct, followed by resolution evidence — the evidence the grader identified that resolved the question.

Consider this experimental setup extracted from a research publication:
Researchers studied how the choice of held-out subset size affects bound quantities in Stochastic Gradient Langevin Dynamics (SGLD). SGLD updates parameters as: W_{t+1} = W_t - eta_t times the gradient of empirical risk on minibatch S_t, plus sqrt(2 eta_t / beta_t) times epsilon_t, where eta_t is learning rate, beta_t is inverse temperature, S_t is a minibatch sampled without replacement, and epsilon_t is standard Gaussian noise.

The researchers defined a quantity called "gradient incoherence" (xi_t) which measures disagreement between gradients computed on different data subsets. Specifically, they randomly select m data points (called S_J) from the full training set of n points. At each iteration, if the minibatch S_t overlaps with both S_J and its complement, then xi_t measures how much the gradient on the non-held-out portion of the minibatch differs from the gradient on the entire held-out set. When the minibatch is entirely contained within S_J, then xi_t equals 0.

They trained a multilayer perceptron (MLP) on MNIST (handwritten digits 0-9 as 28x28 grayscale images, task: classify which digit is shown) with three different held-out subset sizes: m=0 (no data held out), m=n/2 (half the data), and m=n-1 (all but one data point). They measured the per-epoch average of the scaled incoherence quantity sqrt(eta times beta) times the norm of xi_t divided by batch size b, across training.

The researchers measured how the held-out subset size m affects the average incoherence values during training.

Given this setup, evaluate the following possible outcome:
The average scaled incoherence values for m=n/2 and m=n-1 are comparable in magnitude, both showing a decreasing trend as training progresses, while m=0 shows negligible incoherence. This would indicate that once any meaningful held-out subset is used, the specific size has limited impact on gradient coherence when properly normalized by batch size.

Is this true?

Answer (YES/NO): NO